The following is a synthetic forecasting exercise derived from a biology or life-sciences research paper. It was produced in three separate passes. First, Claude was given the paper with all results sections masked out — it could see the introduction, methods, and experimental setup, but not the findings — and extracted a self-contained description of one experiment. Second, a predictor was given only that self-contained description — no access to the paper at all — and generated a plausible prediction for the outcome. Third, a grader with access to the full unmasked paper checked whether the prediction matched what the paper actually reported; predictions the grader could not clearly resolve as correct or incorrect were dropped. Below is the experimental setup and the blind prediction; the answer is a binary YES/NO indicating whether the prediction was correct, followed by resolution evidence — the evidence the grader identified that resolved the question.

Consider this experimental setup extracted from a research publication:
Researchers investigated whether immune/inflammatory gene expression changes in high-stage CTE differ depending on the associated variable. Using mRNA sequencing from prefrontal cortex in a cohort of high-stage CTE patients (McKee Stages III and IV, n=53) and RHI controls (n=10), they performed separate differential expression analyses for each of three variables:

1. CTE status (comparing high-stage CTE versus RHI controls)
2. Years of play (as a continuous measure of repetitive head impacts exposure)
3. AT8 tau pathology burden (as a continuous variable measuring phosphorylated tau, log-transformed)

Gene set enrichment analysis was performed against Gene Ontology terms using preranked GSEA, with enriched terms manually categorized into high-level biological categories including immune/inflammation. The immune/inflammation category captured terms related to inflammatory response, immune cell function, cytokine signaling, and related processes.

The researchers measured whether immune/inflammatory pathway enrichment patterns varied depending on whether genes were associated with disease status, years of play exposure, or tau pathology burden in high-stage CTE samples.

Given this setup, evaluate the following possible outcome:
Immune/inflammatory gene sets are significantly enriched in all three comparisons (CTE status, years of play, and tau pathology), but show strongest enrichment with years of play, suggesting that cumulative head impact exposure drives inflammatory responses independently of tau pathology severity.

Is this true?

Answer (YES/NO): NO